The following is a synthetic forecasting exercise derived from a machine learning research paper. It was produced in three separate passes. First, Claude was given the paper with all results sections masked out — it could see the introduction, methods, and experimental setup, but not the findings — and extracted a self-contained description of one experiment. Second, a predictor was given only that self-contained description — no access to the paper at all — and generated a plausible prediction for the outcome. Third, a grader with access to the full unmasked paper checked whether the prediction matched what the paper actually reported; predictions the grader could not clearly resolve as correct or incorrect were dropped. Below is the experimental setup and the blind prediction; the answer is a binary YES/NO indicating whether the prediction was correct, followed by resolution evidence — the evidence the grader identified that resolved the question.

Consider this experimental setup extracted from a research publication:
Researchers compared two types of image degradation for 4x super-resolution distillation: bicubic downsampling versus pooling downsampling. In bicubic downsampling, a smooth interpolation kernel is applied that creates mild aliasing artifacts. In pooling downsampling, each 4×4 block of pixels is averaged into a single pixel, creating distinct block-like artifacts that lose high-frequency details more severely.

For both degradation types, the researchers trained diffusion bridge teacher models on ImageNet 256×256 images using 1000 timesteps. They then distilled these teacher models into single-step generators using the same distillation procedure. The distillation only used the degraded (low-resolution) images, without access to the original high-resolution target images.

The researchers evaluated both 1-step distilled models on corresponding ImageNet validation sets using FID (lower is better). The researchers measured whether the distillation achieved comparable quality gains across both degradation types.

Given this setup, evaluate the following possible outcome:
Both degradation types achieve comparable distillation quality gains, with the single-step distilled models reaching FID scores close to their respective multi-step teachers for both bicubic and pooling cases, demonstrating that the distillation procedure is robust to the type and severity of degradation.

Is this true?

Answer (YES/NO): NO